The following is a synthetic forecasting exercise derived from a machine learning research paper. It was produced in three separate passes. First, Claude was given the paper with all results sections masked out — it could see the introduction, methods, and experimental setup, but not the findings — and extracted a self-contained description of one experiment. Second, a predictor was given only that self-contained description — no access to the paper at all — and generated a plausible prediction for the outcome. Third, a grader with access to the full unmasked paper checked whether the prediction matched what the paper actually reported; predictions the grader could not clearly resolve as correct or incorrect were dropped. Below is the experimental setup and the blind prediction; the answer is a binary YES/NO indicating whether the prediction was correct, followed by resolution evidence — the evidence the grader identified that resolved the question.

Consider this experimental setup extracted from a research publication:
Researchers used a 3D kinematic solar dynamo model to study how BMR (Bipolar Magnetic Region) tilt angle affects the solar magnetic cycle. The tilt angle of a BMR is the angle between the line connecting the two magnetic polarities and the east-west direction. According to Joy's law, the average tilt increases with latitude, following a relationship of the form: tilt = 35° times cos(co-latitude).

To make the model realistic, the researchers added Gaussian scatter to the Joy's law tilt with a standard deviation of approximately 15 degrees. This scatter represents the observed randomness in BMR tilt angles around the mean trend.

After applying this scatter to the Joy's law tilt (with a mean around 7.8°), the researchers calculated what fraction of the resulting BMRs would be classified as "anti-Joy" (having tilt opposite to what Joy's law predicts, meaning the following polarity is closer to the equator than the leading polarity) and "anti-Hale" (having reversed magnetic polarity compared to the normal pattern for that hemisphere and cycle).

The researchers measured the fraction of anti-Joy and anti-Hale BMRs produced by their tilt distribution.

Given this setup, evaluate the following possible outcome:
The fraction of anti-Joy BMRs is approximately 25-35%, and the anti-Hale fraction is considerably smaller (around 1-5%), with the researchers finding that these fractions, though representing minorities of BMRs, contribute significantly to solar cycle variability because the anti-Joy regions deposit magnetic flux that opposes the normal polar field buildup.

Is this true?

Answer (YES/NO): NO